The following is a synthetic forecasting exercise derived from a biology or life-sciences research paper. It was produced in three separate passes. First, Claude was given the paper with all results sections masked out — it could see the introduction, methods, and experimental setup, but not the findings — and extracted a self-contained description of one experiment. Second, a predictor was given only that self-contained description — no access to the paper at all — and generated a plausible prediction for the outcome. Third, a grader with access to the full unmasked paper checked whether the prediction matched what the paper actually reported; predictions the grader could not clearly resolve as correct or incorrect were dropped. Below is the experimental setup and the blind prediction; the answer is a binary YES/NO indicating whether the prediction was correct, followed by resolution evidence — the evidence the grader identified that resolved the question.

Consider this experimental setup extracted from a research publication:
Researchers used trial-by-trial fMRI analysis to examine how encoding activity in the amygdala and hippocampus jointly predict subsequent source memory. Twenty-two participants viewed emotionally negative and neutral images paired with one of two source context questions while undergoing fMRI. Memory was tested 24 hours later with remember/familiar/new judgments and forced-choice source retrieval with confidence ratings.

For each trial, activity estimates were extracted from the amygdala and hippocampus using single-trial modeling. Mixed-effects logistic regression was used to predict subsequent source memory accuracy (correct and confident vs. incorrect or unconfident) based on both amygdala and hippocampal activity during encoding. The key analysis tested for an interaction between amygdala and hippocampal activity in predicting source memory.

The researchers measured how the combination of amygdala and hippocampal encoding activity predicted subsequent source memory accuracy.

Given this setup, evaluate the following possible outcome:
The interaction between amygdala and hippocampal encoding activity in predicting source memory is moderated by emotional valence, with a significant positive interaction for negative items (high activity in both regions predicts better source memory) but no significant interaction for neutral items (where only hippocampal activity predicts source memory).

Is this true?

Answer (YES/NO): NO